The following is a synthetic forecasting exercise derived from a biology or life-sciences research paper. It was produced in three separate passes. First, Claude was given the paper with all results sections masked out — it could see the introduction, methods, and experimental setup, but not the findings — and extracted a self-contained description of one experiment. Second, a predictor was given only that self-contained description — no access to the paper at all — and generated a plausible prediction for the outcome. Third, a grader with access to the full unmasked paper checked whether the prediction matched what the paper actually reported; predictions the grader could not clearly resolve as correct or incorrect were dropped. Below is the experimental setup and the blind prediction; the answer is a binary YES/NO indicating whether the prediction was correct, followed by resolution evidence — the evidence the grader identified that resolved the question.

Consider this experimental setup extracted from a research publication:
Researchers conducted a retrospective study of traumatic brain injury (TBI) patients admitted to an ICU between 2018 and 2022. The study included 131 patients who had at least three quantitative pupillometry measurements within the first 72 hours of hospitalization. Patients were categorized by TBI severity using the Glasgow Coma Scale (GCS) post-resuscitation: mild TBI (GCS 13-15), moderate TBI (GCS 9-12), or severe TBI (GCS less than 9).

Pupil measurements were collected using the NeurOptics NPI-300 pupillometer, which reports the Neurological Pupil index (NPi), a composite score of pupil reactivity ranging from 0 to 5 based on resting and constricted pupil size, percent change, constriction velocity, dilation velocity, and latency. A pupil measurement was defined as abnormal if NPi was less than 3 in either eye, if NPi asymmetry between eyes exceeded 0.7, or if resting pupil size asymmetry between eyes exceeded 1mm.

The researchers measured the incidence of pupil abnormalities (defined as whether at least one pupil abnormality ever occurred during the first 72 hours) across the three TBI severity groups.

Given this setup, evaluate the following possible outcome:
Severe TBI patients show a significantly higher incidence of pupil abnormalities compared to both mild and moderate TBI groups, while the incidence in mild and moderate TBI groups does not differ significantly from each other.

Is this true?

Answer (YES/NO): YES